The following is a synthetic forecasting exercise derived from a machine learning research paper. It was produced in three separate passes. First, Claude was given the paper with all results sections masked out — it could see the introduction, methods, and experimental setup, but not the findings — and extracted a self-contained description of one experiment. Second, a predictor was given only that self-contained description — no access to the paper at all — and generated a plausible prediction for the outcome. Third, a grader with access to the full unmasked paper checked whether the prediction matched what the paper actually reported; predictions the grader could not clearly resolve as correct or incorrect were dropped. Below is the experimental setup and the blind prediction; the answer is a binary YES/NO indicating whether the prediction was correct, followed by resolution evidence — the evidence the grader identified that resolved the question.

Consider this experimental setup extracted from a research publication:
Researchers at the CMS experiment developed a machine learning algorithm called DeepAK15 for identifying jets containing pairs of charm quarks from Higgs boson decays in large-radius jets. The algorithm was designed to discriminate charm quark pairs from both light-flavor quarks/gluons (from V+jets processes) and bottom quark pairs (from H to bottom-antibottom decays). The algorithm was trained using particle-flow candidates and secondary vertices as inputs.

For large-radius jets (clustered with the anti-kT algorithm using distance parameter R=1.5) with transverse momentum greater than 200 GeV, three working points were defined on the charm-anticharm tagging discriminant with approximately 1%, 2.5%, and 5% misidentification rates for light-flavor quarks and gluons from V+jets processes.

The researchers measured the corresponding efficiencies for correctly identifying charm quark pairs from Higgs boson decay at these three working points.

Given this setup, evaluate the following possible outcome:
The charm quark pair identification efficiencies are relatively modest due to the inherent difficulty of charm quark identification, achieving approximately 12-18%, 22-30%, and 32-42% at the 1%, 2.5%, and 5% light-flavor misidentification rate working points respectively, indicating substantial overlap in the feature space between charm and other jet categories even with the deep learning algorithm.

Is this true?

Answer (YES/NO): NO